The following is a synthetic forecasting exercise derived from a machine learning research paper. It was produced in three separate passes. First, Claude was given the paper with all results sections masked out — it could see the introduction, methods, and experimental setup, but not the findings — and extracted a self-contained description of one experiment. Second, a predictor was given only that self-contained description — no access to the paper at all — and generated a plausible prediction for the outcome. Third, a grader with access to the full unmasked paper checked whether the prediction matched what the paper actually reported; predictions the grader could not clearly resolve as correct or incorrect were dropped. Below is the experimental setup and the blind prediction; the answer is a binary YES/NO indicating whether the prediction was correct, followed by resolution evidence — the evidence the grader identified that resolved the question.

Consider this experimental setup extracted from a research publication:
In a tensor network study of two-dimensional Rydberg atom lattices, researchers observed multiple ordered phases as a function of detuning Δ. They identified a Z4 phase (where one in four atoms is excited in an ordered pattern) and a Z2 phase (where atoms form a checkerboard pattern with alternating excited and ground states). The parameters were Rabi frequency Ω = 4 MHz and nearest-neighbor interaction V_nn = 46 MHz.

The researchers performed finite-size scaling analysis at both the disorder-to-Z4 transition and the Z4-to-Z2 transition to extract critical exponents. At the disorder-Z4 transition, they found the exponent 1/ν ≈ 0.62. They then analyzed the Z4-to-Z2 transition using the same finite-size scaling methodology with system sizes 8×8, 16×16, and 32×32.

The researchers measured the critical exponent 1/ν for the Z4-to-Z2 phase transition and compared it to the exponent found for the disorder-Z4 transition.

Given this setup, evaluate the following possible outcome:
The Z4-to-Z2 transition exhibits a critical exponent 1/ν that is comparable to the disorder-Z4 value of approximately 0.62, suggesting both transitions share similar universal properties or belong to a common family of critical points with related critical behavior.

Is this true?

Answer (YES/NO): YES